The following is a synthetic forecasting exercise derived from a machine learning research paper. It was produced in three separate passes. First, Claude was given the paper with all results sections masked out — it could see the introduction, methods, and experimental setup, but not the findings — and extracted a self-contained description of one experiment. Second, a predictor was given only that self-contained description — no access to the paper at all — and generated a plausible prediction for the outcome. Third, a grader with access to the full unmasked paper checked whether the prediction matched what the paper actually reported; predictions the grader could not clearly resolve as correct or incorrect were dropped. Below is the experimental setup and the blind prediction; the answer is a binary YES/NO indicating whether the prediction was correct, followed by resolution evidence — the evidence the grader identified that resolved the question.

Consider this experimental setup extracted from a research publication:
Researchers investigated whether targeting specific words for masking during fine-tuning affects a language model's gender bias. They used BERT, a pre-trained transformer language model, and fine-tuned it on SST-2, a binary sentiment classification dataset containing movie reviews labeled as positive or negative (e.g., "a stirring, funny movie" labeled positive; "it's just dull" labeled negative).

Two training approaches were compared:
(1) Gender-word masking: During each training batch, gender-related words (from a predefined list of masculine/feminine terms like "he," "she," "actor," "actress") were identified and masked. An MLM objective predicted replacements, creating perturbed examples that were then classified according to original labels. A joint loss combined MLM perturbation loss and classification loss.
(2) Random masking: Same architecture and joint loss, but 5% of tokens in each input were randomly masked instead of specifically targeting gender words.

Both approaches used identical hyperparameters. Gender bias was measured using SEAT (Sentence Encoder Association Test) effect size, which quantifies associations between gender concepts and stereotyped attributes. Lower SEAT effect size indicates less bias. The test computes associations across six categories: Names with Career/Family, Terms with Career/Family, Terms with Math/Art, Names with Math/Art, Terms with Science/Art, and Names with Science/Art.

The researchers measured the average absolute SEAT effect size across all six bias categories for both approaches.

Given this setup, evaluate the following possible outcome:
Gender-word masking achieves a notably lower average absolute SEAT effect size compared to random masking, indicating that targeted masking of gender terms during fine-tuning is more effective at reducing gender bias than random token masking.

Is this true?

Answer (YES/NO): YES